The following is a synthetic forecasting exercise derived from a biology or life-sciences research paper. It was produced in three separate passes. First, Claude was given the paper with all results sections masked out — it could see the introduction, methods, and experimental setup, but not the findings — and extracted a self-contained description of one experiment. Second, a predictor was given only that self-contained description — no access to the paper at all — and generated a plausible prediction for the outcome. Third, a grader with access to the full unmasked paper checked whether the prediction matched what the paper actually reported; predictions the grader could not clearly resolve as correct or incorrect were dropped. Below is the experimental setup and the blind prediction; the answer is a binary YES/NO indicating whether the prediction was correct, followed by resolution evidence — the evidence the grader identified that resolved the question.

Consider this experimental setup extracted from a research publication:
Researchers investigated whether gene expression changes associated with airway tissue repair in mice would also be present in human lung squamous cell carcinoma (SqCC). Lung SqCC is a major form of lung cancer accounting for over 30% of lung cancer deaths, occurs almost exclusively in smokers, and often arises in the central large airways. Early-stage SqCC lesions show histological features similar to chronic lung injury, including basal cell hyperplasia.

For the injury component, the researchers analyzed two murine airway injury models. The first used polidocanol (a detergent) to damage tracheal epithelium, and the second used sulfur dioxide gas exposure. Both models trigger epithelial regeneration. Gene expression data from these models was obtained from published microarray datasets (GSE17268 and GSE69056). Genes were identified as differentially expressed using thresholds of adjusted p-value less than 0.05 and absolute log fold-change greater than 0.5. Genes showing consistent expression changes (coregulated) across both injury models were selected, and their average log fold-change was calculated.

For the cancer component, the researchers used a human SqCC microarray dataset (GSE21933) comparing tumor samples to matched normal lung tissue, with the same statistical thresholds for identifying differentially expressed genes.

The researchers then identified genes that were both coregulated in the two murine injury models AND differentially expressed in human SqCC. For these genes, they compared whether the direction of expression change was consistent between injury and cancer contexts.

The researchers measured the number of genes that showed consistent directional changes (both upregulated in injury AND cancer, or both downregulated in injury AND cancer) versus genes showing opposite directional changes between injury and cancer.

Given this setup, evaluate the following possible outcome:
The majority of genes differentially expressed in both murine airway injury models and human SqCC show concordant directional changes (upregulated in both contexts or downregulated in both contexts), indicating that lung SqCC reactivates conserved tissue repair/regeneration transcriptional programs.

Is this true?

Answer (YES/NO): YES